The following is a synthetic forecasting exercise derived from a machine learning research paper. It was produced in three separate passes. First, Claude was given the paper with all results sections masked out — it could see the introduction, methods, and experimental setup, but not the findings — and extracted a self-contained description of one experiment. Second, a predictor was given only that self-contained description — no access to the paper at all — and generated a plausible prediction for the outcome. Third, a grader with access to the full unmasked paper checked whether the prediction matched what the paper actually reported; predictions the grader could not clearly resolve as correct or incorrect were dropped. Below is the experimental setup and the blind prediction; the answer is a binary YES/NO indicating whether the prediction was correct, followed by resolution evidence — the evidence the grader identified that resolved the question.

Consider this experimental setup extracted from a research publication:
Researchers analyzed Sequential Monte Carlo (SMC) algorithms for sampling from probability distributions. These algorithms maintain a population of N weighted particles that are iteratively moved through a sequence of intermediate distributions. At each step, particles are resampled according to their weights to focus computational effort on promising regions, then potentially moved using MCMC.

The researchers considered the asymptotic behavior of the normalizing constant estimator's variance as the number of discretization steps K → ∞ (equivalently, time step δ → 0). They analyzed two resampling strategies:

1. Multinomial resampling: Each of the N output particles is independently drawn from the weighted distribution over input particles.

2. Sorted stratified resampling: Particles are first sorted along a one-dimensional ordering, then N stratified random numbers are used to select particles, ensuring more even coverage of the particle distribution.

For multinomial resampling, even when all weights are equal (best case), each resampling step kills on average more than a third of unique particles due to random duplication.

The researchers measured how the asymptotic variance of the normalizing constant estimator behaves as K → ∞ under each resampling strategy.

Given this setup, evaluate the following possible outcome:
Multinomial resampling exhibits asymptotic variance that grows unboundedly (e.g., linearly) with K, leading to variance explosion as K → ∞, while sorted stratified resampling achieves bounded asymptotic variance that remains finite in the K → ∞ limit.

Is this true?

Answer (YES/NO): YES